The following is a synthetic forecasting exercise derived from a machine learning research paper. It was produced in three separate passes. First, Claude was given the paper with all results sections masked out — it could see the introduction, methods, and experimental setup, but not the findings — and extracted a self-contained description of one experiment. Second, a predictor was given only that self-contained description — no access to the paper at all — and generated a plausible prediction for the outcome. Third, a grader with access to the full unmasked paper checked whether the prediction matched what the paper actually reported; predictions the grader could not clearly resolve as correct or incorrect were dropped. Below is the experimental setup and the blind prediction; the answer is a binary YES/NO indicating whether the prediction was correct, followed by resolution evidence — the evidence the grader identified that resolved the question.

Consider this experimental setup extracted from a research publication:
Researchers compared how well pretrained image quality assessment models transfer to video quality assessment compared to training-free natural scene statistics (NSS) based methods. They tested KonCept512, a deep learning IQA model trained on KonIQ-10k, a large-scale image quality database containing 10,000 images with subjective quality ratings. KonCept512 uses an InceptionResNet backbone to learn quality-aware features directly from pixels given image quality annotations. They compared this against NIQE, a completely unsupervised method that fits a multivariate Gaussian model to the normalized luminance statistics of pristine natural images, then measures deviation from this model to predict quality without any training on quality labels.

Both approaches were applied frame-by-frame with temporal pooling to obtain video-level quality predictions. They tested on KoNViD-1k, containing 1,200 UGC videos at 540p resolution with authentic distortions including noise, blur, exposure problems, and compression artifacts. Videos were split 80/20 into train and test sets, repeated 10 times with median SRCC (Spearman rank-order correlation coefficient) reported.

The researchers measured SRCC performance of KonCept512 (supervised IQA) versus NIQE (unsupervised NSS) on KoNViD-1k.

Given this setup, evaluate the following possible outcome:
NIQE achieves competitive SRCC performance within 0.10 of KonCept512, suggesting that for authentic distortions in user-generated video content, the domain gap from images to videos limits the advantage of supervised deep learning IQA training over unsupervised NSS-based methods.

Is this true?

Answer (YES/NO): NO